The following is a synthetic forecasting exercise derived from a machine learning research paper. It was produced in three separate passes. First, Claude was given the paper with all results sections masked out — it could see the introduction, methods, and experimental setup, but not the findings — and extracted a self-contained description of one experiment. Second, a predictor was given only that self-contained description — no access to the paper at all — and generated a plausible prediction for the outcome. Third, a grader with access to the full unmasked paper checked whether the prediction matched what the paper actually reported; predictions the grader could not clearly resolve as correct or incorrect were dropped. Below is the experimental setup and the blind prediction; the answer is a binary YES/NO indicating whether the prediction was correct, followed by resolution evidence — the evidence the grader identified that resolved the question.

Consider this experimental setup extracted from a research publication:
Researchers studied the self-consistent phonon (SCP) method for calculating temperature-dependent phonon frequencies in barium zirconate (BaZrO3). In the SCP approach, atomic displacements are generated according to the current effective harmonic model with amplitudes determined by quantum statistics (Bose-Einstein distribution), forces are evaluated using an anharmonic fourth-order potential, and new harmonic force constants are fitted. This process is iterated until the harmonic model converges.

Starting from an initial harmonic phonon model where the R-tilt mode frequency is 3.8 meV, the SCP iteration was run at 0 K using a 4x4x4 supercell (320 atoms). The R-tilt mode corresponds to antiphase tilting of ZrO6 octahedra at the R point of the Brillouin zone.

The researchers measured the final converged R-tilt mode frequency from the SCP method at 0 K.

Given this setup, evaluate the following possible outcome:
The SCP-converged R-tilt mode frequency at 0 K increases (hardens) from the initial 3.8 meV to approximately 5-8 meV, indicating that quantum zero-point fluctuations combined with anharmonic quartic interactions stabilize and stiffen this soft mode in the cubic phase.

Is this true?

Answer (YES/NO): YES